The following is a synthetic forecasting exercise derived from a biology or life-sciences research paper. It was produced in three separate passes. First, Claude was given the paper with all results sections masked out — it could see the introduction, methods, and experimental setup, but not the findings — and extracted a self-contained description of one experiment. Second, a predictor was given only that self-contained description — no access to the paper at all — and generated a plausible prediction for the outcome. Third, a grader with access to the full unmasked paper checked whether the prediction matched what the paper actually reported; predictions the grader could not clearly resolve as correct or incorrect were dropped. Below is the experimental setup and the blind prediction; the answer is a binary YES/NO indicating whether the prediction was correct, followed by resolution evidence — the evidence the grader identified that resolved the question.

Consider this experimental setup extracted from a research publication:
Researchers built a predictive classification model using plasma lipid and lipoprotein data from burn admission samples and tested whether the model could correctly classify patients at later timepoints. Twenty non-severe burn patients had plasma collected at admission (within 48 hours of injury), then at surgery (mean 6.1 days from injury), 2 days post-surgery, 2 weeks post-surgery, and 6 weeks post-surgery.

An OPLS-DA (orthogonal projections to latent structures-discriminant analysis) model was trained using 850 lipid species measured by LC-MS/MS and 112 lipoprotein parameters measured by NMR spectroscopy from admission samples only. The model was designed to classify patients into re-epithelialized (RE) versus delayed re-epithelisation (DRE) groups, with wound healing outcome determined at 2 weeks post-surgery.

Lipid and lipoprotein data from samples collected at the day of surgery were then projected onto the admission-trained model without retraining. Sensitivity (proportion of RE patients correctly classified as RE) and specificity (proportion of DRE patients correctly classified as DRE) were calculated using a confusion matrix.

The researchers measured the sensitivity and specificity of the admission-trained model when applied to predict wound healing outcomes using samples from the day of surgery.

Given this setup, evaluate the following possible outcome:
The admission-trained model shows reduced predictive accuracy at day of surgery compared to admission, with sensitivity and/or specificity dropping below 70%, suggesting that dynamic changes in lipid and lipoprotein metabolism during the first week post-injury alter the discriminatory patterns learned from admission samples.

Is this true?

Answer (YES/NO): YES